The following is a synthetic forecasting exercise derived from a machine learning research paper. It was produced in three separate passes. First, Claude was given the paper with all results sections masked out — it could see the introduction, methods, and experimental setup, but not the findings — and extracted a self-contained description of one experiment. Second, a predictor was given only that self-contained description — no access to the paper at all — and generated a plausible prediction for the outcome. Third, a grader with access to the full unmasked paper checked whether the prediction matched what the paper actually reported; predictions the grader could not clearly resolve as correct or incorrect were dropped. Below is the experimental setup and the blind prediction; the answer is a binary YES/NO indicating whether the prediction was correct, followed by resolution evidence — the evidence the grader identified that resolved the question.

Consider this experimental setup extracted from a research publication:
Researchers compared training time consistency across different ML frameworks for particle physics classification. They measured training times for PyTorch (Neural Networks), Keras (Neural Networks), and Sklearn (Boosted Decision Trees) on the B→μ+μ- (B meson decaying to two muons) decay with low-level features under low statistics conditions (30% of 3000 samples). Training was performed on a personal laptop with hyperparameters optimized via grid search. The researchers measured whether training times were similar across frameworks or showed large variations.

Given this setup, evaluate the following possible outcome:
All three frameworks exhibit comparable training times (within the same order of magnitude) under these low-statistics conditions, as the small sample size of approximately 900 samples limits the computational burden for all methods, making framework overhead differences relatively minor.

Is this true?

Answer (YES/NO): YES